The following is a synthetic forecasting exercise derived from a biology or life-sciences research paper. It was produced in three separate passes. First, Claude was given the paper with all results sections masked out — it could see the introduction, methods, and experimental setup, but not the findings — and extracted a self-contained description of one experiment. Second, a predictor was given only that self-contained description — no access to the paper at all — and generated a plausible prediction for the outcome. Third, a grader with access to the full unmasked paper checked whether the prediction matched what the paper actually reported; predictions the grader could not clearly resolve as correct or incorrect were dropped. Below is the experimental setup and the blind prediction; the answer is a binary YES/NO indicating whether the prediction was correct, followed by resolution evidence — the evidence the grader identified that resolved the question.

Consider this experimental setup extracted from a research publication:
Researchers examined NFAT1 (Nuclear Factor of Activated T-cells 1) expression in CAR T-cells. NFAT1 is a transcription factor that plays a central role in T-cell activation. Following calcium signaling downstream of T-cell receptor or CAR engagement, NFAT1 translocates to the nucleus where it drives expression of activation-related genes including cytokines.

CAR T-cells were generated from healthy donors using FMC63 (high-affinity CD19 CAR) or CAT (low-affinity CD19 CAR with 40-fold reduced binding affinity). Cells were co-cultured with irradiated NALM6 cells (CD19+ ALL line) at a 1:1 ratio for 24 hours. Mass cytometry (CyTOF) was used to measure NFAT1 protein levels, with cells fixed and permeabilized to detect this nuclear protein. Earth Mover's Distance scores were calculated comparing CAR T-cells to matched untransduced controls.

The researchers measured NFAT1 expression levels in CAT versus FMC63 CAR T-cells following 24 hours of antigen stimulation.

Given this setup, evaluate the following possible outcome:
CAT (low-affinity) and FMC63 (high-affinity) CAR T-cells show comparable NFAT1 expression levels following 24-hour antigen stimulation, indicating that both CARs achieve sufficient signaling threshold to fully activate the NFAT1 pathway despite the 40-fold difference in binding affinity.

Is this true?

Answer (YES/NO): NO